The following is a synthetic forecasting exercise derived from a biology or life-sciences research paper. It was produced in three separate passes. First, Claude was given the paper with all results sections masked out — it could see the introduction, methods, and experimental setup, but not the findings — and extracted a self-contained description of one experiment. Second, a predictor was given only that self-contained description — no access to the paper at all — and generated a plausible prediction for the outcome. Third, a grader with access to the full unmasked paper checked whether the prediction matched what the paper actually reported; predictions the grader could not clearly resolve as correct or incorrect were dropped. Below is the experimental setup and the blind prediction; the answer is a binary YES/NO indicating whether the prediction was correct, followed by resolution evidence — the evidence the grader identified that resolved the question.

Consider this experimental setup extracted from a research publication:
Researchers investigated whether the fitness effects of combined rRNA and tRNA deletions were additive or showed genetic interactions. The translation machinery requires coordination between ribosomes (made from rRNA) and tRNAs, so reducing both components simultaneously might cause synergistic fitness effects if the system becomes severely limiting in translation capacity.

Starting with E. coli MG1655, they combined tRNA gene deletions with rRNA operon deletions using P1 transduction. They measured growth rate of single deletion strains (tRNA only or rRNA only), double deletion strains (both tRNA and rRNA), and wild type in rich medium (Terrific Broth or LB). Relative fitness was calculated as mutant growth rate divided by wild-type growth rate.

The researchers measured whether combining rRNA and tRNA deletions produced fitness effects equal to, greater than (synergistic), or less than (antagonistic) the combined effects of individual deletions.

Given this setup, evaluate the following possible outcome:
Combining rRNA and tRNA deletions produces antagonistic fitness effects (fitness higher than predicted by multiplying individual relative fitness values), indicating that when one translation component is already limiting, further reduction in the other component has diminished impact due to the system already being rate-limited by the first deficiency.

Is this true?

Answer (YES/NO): YES